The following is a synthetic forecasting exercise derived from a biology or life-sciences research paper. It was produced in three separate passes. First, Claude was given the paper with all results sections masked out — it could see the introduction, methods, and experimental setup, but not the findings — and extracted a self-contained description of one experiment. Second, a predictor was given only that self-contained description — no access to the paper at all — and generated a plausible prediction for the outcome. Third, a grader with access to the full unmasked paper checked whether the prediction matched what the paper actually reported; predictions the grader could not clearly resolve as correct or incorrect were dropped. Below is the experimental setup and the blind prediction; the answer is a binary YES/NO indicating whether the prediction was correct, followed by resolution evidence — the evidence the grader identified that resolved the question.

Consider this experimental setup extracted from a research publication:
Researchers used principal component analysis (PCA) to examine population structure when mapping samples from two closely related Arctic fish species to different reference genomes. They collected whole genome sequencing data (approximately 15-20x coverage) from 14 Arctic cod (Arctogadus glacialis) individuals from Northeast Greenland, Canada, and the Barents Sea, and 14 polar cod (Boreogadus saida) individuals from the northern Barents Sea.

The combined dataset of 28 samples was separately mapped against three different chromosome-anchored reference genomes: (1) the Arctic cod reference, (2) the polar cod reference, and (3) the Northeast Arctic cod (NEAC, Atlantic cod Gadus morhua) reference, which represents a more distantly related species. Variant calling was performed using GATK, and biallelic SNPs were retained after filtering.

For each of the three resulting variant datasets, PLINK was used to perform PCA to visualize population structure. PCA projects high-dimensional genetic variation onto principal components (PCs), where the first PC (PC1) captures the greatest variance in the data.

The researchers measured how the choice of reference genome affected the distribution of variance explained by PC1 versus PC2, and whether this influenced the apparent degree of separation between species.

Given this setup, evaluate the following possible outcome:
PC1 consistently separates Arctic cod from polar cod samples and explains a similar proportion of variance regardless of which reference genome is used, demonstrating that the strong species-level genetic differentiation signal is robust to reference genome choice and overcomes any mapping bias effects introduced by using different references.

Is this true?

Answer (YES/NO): YES